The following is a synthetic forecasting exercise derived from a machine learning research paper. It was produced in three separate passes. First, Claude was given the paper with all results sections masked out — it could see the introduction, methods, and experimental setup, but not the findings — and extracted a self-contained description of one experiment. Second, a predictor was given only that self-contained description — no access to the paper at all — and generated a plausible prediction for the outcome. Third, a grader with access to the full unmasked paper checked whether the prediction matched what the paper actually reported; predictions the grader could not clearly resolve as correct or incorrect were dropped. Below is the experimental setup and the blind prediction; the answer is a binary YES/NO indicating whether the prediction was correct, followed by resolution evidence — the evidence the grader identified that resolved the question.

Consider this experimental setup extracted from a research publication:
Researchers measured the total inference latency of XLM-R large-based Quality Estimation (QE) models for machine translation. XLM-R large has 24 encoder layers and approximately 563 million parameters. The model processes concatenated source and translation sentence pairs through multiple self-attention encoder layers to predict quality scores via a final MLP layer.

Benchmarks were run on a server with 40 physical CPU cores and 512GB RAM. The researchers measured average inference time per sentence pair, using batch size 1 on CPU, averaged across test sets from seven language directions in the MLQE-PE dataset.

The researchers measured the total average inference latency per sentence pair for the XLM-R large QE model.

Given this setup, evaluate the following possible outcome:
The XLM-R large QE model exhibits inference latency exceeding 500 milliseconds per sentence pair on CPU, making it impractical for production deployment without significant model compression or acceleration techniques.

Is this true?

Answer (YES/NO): NO